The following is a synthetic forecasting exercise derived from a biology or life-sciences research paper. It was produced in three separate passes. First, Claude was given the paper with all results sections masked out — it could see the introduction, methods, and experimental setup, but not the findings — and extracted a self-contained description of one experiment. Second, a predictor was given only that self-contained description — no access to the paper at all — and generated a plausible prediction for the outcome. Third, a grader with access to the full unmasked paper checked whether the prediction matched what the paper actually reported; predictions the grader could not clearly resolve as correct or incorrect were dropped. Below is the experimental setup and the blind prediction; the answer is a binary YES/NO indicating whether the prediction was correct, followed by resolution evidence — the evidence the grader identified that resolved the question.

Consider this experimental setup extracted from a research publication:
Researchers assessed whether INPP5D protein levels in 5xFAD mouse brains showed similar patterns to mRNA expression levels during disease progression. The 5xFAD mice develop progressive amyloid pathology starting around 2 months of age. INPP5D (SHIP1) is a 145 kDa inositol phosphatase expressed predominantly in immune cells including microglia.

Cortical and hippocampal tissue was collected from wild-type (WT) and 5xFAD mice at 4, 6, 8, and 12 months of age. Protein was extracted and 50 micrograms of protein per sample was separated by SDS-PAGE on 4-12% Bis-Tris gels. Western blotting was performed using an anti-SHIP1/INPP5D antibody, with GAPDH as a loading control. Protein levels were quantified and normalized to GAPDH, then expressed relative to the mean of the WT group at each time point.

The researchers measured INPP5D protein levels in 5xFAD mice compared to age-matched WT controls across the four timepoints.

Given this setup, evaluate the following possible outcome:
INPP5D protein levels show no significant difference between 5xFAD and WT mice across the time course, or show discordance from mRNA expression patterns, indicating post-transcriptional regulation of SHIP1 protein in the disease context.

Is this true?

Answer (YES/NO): NO